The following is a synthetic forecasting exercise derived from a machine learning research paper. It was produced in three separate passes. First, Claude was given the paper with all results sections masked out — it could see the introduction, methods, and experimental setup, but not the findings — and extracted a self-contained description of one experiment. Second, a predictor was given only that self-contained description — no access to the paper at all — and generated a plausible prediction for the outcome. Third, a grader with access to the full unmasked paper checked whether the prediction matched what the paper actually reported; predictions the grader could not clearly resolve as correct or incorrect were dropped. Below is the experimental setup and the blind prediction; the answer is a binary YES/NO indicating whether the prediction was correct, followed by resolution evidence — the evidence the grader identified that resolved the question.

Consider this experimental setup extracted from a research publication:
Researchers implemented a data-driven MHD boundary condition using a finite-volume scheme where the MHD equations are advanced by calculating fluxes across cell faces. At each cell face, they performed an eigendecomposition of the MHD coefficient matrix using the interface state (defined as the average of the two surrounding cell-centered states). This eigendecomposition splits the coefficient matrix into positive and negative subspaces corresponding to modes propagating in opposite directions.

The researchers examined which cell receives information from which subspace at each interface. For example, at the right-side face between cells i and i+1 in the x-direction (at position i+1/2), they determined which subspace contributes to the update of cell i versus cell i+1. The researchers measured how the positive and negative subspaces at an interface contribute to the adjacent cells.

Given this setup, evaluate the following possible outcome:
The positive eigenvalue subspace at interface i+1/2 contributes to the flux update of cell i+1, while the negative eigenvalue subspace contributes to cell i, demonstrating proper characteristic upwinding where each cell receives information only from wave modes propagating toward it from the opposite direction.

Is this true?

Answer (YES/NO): YES